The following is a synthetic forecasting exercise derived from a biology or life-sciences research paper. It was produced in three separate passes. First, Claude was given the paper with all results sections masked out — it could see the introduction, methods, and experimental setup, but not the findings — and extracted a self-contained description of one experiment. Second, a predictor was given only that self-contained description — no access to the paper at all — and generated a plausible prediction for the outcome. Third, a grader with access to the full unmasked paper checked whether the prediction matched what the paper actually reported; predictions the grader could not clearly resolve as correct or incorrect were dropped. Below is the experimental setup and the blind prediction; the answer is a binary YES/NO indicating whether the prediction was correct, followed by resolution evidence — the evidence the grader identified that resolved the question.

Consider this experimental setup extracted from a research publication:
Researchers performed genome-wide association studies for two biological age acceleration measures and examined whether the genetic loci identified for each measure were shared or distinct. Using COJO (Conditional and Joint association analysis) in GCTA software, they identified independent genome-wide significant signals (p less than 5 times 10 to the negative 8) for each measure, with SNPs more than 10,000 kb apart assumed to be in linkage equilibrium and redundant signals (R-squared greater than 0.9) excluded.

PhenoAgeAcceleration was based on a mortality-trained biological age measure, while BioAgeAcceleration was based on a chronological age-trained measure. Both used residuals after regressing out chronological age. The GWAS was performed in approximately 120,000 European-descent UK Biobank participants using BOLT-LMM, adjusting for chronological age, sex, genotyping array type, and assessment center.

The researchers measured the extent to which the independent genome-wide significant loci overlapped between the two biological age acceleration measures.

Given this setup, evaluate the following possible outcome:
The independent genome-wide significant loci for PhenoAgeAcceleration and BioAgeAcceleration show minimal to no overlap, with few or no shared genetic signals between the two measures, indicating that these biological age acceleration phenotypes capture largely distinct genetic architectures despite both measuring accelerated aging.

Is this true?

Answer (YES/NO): YES